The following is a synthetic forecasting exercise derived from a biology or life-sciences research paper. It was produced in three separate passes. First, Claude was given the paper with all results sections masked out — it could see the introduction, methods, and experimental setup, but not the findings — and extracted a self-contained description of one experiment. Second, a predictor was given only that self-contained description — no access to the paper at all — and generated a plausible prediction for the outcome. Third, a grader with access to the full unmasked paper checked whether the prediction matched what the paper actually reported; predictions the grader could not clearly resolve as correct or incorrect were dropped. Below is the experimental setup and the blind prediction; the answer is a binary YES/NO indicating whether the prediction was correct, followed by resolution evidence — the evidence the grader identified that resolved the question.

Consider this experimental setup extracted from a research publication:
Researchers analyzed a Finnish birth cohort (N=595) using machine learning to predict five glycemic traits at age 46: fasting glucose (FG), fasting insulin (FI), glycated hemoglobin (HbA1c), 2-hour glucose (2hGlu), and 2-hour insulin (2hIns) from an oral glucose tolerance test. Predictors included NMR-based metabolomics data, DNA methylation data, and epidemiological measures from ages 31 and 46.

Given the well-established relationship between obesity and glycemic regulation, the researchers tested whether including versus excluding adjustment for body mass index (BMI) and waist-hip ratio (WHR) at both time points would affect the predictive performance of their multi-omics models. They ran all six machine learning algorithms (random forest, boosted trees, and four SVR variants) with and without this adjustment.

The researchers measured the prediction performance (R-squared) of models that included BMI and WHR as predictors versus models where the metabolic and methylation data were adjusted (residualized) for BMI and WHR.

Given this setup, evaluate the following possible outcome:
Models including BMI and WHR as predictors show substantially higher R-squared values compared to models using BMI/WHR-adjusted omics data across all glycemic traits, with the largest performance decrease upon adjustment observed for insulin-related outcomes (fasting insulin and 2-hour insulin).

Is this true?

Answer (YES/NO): NO